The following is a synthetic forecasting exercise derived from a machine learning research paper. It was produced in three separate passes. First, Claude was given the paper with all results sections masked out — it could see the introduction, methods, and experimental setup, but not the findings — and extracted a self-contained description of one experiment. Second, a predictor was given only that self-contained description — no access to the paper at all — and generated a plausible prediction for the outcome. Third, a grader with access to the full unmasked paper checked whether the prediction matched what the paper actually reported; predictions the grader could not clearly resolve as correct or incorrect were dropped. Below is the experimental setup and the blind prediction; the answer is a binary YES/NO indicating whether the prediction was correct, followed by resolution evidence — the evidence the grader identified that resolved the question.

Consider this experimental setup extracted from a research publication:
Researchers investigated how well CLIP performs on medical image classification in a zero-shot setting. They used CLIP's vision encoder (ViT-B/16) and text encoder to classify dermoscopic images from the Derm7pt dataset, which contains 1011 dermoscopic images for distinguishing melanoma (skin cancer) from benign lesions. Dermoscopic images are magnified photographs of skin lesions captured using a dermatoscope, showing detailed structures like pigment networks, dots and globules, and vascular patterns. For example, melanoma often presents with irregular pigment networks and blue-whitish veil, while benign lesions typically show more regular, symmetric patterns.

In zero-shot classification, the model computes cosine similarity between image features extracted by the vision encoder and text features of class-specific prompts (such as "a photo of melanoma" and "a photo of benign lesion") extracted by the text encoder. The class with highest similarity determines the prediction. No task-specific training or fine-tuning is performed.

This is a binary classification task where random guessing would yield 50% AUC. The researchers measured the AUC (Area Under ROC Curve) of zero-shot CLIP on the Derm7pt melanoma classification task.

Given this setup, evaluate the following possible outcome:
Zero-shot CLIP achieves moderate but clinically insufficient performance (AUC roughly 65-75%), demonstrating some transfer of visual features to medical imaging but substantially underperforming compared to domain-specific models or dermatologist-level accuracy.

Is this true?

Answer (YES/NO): NO